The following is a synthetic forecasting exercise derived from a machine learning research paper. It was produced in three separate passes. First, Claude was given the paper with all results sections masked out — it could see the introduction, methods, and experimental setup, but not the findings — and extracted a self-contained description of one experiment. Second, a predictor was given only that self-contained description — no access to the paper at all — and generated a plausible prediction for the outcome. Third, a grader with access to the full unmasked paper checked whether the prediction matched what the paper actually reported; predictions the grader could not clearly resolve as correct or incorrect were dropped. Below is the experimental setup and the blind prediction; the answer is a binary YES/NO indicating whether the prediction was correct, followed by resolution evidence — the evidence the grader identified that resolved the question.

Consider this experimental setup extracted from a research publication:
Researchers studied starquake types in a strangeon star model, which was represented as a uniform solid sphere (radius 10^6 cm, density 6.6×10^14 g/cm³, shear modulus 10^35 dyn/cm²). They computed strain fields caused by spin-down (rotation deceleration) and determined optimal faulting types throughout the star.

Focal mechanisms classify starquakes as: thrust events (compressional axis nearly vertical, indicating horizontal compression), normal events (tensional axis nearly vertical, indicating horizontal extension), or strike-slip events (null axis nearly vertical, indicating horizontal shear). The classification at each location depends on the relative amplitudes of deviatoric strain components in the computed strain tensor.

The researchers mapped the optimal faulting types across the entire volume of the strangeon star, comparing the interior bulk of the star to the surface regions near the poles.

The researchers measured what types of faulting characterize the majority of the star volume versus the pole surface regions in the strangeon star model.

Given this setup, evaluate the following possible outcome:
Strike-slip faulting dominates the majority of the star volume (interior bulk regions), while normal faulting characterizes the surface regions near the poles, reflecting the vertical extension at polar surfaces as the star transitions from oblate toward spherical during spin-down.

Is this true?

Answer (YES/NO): NO